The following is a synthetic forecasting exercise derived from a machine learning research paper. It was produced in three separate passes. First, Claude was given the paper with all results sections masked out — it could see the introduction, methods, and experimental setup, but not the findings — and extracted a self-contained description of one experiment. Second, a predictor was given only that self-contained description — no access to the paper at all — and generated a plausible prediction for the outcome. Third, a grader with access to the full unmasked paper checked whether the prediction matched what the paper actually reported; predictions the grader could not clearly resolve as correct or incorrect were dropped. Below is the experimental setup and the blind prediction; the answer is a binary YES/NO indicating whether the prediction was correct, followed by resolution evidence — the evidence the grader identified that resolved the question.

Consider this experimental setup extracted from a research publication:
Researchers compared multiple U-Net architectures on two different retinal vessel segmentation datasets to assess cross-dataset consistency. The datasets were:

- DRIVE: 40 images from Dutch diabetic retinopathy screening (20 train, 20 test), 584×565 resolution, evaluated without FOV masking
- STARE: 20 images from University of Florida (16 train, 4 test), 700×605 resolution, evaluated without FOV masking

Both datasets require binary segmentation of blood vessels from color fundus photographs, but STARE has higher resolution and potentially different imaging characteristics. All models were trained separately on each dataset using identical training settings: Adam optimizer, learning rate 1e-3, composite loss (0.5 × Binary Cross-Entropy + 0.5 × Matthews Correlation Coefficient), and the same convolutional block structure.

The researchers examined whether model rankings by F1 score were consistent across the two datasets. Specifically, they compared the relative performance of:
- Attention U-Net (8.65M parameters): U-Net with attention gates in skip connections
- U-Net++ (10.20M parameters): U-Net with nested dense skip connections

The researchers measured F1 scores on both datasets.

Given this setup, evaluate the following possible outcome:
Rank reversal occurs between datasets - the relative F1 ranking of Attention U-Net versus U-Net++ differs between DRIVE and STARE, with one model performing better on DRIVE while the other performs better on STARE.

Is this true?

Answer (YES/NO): NO